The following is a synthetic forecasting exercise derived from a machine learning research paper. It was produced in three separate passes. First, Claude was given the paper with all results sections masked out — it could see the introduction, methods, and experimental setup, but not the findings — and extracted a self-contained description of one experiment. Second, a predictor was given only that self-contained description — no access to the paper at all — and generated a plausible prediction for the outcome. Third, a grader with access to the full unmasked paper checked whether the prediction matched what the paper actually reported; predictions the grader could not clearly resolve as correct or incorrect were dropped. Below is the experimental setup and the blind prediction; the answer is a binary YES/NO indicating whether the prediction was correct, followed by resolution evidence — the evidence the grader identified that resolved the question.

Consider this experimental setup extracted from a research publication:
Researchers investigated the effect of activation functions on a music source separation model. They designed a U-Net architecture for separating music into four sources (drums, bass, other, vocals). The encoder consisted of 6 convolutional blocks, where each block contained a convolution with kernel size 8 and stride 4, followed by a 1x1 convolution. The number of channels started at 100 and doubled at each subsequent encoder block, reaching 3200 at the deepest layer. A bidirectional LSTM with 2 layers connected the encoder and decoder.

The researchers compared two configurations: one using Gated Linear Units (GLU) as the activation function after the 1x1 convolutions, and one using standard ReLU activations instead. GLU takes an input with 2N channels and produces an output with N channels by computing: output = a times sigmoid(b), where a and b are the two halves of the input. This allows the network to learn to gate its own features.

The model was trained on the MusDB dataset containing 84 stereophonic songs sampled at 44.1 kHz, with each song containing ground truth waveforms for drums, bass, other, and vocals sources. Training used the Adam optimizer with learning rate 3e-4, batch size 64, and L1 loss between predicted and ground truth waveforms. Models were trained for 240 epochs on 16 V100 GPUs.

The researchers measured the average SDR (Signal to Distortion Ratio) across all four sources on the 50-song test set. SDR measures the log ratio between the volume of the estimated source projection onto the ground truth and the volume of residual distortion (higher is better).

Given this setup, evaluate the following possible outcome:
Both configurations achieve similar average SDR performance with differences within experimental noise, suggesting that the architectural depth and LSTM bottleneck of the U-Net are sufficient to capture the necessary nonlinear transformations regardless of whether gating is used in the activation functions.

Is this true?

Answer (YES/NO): NO